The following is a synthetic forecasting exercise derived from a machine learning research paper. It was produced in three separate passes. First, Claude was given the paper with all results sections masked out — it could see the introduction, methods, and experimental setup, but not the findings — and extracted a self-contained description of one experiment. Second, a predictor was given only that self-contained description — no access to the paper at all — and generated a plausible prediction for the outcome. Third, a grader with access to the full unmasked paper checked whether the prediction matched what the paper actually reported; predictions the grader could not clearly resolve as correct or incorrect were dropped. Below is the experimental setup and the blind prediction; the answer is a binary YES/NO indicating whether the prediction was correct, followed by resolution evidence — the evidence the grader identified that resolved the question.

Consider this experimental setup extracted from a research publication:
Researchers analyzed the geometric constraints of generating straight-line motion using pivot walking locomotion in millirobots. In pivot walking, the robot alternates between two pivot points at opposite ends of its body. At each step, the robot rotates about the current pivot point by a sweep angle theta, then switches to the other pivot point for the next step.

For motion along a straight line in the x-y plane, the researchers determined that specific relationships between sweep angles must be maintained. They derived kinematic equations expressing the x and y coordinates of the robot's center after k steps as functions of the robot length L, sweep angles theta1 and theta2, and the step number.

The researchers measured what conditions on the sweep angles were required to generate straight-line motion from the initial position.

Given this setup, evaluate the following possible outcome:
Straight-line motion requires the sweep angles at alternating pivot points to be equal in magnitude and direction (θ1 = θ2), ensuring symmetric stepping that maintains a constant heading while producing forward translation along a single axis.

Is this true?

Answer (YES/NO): YES